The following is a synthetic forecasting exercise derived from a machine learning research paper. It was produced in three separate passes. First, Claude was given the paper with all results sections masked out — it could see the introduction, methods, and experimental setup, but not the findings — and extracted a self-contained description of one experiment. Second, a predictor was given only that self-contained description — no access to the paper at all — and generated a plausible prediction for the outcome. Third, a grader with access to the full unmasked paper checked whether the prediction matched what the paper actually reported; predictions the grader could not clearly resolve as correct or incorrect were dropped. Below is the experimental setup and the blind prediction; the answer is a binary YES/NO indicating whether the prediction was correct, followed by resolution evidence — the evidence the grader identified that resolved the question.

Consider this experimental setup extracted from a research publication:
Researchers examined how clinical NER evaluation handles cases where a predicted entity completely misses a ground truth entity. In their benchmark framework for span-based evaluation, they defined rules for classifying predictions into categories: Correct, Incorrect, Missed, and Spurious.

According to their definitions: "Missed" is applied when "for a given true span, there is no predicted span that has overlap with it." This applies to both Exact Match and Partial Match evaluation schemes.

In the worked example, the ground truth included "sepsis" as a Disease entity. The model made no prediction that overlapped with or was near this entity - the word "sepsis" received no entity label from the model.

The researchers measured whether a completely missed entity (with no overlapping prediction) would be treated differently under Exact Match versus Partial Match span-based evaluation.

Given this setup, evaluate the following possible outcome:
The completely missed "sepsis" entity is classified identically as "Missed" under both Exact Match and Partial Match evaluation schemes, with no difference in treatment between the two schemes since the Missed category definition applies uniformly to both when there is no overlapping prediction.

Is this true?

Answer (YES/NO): YES